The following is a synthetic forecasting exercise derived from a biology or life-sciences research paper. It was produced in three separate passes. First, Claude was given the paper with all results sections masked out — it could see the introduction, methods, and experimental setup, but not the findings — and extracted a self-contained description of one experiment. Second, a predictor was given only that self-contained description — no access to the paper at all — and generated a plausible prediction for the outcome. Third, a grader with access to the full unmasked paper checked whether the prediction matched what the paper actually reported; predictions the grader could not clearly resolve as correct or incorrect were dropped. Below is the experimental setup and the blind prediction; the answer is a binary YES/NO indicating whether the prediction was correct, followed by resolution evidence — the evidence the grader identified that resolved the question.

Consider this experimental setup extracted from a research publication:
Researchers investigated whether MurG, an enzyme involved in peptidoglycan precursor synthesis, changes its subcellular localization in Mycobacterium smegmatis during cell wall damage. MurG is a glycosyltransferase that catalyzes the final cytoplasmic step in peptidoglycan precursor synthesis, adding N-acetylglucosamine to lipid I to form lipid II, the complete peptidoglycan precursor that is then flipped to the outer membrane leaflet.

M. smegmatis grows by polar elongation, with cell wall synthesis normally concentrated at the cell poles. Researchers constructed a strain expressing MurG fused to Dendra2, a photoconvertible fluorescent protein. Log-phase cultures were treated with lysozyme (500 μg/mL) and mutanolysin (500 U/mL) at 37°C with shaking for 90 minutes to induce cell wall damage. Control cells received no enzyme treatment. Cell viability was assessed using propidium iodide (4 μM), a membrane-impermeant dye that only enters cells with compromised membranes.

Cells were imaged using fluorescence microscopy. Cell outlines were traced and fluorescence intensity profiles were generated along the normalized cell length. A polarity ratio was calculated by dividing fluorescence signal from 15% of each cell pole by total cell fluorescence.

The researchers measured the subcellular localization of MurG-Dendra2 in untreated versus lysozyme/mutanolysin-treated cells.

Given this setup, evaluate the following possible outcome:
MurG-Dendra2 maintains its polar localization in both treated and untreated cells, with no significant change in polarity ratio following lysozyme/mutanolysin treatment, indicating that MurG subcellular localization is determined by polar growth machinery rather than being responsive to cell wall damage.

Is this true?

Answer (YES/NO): NO